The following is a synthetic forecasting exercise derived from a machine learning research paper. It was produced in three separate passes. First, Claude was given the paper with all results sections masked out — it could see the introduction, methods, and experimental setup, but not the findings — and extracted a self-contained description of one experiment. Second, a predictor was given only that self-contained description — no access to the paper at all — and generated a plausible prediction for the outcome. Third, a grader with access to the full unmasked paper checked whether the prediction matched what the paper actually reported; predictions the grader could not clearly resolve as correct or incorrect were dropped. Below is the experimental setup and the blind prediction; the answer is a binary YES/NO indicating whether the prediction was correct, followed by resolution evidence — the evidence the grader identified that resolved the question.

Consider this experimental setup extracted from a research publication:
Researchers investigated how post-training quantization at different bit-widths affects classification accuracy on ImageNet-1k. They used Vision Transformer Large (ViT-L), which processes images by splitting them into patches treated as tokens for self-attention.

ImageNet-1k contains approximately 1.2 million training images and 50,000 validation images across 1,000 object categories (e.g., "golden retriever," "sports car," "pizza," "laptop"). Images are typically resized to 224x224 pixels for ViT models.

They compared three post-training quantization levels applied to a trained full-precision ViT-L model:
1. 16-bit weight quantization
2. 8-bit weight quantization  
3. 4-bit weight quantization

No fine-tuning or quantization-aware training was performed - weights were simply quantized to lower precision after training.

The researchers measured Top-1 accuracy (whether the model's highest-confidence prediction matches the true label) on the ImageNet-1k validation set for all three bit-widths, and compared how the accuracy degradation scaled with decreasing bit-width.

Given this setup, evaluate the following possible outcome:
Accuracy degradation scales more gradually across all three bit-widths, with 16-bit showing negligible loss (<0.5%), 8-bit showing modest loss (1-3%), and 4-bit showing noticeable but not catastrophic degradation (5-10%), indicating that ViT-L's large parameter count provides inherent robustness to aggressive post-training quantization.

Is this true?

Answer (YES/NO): NO